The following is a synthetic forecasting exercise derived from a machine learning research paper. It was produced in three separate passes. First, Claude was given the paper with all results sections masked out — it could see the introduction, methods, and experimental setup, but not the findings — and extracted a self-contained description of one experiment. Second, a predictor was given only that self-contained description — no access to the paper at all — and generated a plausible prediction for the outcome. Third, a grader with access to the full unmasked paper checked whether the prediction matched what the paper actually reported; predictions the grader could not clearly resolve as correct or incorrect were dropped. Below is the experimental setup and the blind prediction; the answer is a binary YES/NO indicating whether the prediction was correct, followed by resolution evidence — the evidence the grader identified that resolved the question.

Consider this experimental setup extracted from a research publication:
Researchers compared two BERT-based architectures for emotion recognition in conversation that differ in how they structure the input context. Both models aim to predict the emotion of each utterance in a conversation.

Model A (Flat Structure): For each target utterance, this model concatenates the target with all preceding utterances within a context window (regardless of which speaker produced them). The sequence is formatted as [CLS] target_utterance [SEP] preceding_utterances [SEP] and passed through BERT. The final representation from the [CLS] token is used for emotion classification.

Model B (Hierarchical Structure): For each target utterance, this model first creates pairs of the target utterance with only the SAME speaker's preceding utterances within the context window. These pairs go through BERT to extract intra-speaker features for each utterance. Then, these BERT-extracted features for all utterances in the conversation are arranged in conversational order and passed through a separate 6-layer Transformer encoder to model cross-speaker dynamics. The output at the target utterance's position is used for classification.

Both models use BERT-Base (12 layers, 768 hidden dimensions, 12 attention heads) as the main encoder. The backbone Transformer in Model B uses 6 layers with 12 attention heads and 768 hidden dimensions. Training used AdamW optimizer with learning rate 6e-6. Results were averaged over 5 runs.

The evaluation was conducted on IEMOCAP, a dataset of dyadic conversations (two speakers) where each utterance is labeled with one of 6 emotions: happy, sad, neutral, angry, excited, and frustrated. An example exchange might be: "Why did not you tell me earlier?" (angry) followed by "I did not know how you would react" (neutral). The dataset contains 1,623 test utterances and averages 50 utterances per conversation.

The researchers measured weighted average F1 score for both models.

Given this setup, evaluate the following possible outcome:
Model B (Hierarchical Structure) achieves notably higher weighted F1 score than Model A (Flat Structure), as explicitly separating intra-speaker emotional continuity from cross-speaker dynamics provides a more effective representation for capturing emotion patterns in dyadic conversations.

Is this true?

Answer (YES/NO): NO